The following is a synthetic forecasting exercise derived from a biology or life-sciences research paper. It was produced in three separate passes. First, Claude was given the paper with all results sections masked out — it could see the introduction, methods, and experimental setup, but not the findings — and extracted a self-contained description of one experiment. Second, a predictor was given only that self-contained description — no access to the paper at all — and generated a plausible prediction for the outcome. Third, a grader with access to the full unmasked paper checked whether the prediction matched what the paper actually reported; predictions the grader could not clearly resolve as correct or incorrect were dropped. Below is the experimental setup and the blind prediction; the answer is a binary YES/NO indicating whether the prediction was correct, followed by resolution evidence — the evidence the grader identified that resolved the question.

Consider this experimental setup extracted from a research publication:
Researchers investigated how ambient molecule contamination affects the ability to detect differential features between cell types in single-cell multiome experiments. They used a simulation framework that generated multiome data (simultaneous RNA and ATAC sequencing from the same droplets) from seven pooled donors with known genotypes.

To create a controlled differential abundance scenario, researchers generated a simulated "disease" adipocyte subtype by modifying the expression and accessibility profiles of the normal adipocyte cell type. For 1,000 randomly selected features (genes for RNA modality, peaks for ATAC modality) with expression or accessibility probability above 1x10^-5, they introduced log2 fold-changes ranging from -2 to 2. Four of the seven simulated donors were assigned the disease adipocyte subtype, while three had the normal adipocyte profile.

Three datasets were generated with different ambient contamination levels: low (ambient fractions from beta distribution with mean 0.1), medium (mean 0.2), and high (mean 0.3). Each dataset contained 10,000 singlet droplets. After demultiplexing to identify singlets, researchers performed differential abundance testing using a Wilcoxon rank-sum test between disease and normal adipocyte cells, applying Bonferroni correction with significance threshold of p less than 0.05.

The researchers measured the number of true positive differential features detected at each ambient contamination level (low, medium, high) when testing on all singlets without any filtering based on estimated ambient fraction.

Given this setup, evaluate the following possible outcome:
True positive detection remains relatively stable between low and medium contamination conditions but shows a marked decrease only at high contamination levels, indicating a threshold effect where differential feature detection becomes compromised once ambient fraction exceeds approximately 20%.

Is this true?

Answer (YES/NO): NO